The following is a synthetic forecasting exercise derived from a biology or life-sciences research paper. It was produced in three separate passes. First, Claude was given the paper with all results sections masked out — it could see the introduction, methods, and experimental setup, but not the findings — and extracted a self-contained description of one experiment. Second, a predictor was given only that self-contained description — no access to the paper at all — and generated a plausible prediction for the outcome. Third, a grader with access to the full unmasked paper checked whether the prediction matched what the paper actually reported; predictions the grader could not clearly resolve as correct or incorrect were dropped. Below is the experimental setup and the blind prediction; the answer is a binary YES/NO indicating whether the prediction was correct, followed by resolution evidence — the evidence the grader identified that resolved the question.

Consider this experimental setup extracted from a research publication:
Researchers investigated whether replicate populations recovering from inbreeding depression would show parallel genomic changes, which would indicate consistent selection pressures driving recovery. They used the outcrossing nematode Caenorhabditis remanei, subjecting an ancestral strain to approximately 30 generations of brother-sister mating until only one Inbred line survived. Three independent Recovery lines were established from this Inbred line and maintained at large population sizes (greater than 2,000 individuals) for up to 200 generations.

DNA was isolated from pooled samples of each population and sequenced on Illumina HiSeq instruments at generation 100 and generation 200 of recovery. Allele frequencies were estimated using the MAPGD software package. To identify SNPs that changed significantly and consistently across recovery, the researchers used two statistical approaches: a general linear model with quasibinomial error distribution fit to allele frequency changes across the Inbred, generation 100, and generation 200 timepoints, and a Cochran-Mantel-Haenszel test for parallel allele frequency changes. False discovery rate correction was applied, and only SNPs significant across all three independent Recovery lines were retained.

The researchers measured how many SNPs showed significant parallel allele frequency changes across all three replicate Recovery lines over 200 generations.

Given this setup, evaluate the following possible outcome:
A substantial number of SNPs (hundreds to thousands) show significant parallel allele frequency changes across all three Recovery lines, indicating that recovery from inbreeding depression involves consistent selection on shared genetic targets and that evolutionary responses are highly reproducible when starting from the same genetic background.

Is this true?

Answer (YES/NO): NO